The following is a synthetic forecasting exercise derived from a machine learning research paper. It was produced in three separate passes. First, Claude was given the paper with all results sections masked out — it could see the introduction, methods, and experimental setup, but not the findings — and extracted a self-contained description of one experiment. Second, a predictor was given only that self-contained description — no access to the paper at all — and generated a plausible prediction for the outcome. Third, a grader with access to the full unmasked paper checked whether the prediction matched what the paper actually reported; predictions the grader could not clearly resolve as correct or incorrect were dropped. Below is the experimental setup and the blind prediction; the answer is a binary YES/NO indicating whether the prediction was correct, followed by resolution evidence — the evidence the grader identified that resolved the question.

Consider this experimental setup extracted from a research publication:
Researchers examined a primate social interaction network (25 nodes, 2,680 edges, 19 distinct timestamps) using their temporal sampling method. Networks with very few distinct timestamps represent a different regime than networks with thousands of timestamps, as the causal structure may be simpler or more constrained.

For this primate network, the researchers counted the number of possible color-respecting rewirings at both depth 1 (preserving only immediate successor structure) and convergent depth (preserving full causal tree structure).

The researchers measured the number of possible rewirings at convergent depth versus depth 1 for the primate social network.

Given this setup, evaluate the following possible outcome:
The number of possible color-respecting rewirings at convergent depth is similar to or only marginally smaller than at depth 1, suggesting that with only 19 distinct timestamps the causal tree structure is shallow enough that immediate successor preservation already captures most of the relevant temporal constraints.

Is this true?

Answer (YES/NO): NO